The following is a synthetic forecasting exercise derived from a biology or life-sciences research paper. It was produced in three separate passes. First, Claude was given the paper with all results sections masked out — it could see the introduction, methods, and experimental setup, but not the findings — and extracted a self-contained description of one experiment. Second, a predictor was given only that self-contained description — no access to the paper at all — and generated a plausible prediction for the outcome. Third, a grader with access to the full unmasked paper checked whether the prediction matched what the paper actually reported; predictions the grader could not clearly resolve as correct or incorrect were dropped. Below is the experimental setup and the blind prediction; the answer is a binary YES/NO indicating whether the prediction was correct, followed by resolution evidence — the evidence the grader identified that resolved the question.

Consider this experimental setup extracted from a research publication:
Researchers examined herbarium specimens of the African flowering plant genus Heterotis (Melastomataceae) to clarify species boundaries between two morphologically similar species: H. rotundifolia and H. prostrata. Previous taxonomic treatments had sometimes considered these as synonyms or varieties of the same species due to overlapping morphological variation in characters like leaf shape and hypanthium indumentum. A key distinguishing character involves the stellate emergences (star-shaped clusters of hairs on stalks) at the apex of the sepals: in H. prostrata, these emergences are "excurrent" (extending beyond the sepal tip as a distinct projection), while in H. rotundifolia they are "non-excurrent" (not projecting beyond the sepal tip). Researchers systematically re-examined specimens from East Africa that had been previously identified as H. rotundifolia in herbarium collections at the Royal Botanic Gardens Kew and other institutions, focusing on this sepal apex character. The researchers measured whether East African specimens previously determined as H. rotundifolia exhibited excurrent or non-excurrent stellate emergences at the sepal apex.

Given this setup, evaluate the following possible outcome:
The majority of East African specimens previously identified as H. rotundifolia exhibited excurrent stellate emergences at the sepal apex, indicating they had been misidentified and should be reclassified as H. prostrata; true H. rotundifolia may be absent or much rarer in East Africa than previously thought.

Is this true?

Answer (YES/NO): YES